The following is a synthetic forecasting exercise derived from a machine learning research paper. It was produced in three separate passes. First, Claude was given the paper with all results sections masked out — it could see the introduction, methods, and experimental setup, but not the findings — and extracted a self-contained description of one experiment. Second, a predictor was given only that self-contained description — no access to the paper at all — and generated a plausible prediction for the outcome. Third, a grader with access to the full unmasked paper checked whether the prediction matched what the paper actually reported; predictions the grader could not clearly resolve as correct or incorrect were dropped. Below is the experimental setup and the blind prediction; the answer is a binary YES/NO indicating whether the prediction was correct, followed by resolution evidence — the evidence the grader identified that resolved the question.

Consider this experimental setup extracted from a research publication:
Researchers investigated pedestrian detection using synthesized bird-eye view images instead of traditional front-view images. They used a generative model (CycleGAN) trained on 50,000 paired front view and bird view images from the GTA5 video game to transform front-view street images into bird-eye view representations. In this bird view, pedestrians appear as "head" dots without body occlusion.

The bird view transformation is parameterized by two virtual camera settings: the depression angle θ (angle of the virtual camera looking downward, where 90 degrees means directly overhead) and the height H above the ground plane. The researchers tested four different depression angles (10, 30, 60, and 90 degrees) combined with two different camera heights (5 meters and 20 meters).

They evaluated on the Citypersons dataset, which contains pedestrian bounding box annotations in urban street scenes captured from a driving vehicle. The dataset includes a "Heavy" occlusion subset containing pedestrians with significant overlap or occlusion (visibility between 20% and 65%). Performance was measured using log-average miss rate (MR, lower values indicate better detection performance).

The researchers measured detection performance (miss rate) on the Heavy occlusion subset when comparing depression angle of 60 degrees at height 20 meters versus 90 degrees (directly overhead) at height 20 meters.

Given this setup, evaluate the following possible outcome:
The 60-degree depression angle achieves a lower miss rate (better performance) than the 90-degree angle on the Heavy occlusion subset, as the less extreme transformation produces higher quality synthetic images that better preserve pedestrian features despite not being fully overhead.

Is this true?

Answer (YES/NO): YES